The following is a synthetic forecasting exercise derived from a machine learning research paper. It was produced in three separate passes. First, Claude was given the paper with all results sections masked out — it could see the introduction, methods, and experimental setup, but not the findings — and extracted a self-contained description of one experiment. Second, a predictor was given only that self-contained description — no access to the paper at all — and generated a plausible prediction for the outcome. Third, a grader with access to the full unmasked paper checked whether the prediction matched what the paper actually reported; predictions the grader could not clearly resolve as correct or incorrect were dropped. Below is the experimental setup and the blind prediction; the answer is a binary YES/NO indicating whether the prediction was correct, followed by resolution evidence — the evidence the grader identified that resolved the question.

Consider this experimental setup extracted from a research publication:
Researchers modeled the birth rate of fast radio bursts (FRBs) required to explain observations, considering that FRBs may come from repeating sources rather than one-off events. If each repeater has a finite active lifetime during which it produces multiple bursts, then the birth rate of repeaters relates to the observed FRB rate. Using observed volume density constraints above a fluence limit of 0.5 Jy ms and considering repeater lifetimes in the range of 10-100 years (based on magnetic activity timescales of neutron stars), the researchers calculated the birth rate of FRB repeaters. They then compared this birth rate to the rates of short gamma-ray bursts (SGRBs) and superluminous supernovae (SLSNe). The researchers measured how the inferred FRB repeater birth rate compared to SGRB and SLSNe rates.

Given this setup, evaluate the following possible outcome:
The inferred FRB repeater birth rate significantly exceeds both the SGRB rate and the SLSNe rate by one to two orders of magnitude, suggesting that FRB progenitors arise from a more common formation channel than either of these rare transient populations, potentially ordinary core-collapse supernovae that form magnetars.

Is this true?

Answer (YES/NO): NO